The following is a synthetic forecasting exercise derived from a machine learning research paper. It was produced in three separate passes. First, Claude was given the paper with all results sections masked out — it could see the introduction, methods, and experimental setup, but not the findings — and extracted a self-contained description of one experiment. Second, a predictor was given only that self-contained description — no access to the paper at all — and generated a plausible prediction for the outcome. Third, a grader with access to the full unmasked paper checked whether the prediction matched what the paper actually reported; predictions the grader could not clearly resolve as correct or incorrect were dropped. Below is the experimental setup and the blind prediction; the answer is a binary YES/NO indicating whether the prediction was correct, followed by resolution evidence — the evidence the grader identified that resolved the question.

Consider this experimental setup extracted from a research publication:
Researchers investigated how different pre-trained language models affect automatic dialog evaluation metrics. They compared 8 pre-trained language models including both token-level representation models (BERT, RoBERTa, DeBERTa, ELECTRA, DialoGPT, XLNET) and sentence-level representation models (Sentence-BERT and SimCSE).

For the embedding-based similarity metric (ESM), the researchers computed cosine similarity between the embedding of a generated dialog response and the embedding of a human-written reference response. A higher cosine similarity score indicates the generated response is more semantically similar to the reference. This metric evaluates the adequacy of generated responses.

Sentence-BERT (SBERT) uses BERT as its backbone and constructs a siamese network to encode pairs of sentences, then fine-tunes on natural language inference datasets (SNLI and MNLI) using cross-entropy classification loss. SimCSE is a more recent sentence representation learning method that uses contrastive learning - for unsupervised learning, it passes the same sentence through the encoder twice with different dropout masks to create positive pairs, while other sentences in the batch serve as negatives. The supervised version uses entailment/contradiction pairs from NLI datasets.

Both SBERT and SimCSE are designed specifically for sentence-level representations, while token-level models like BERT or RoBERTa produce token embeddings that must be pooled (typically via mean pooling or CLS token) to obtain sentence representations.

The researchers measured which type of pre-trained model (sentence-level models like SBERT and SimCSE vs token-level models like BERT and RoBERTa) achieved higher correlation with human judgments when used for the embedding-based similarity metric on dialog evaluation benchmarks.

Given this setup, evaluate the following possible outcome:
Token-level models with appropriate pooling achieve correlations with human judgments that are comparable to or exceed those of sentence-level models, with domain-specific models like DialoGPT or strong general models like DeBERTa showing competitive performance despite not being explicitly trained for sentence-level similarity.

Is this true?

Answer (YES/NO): NO